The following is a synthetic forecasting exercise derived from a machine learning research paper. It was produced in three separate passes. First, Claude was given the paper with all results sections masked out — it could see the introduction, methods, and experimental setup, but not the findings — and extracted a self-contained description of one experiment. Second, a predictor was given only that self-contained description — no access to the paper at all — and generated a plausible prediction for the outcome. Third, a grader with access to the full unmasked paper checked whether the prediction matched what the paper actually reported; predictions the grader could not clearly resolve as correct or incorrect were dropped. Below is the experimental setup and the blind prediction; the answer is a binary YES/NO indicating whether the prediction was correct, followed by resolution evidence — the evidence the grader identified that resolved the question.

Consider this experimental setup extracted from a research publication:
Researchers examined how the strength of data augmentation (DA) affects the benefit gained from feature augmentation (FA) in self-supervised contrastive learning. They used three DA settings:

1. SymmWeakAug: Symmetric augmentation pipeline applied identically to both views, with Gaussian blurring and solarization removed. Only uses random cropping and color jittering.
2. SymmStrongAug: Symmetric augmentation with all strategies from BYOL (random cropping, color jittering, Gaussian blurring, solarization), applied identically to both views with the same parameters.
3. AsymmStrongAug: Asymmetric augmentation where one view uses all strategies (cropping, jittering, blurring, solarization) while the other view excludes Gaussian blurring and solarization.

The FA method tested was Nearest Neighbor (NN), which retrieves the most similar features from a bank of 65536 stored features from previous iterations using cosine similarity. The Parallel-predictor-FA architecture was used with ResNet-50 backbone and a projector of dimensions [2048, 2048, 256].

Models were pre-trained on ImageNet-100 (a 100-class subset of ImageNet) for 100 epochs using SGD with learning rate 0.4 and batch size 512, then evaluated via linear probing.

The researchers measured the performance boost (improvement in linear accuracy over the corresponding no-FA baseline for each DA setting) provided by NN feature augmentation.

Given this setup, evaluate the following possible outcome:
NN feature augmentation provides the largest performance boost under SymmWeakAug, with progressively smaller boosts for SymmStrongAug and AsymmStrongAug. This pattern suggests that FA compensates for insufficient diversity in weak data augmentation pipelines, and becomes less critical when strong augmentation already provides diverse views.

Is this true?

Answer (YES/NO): NO